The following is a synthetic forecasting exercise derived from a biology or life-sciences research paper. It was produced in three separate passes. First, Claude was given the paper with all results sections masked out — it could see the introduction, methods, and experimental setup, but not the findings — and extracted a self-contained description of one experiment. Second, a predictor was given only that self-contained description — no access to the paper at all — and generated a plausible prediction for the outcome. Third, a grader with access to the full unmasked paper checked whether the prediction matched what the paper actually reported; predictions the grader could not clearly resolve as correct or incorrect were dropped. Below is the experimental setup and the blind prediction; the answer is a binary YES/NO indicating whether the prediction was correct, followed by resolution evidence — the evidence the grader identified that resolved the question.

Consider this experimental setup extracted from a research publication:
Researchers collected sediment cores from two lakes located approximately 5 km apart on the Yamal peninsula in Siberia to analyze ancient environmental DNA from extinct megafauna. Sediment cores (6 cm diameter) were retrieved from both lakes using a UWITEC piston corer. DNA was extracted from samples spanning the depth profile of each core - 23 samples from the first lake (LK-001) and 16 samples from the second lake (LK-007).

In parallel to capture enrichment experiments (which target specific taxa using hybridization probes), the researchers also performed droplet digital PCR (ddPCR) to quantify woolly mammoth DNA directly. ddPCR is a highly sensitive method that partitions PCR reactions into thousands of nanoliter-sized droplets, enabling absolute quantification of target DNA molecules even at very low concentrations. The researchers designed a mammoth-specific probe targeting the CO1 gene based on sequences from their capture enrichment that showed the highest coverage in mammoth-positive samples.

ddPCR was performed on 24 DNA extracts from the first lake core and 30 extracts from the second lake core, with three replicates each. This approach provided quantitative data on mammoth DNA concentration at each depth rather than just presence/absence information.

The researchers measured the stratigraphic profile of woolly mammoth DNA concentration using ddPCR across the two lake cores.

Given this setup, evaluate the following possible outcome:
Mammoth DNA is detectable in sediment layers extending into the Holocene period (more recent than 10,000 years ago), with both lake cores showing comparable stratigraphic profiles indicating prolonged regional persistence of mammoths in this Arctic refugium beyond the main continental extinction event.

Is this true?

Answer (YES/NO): NO